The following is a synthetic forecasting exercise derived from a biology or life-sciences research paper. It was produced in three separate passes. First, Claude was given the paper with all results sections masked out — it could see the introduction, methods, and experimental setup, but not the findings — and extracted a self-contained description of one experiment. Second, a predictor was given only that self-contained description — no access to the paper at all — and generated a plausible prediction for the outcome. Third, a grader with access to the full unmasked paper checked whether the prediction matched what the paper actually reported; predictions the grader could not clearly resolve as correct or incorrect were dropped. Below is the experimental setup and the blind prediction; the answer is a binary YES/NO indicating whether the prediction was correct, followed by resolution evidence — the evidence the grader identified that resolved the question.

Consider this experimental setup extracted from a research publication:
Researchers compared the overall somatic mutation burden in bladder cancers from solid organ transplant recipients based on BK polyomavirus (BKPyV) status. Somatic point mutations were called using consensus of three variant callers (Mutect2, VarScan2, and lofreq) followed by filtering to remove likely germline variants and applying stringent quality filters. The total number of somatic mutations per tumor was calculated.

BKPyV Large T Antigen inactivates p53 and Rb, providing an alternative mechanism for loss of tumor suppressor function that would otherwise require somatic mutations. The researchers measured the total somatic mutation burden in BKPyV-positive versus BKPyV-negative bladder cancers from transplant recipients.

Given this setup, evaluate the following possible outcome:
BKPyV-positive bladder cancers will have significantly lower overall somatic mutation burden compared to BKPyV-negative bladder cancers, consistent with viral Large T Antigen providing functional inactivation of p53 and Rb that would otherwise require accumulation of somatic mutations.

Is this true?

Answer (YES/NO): NO